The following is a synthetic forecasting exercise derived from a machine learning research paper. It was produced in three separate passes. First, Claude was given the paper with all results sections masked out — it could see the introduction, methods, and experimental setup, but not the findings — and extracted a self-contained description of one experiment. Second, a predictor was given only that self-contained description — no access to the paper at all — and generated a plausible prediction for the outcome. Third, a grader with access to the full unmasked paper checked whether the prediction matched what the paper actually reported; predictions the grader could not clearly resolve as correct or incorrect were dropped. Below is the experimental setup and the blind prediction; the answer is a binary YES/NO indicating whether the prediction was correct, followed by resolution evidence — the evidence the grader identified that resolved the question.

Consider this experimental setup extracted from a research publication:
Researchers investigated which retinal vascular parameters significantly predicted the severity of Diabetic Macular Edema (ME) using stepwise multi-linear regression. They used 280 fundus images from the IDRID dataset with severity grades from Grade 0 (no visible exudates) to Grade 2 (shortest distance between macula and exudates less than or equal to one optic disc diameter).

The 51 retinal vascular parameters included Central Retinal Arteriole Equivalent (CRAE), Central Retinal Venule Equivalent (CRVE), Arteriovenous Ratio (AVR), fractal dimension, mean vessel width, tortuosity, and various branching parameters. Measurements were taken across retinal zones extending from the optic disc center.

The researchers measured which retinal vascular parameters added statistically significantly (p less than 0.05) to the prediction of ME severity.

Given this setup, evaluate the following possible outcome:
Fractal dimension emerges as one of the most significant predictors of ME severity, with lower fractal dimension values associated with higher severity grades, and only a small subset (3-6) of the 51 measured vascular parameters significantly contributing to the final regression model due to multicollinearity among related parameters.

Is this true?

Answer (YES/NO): NO